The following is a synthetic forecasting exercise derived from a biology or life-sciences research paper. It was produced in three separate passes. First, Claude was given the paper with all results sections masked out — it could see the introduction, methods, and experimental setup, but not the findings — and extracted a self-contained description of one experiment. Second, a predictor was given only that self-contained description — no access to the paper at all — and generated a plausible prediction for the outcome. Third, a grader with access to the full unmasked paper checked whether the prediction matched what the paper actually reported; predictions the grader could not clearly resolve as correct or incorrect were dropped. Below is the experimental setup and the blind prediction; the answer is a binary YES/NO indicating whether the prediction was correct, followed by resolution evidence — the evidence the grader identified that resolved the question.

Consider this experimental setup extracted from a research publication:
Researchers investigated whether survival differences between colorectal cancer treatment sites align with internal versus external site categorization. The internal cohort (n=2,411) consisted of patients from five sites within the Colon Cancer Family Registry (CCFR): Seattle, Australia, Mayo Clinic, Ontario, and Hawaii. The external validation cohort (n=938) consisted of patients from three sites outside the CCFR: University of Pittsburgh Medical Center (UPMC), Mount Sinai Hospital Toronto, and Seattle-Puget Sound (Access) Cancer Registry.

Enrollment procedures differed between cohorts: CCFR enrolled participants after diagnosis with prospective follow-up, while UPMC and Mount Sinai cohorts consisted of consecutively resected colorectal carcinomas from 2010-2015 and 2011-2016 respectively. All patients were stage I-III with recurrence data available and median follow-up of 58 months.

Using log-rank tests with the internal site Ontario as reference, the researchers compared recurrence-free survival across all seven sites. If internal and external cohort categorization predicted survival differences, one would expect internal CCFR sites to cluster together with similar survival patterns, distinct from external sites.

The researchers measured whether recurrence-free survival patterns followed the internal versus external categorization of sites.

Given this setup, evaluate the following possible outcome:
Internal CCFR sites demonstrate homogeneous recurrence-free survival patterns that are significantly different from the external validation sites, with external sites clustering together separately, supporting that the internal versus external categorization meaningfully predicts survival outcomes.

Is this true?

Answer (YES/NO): NO